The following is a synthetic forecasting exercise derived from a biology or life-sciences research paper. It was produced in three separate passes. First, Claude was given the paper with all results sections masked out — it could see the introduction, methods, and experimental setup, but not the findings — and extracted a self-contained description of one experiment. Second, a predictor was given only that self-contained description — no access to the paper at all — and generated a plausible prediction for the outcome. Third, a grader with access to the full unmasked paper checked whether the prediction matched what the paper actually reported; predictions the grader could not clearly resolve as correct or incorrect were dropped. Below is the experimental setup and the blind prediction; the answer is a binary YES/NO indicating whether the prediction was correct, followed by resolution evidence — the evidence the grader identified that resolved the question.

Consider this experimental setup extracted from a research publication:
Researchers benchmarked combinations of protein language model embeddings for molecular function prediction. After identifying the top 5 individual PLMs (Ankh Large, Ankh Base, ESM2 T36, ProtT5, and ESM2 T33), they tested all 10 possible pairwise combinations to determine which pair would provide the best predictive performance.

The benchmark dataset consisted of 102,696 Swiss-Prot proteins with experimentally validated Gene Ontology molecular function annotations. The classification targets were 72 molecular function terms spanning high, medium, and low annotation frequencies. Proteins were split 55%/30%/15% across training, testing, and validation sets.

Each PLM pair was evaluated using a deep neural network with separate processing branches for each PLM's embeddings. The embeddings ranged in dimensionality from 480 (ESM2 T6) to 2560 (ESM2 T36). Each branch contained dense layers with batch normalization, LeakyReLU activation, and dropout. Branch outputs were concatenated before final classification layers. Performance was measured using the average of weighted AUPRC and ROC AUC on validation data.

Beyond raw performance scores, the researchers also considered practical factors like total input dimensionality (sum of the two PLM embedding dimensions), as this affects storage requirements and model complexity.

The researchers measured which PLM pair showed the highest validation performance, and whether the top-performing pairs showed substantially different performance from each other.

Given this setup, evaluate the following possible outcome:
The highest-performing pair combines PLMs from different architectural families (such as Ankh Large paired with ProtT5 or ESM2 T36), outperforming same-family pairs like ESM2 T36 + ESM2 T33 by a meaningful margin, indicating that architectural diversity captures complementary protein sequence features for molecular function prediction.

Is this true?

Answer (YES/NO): NO